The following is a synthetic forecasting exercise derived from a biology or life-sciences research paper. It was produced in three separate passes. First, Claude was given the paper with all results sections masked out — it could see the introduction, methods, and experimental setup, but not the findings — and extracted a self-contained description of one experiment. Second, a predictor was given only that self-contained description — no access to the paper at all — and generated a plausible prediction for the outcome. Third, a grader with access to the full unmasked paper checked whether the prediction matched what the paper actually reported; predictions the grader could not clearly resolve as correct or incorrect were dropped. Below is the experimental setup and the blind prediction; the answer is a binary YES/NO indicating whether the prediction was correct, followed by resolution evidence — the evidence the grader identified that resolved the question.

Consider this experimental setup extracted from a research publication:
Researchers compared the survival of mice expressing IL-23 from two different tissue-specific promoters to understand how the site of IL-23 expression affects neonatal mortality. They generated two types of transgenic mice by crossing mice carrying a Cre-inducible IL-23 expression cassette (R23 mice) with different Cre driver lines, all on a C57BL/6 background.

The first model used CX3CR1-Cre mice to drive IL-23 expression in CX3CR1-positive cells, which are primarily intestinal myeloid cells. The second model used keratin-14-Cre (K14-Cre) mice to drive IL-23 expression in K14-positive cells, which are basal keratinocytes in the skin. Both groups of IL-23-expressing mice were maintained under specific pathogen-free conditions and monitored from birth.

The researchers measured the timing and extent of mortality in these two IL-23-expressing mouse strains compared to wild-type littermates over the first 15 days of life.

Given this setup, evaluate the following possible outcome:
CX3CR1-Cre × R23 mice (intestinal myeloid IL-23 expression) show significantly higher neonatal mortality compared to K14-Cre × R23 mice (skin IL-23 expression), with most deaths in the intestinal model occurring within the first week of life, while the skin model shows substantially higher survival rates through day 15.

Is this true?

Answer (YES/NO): YES